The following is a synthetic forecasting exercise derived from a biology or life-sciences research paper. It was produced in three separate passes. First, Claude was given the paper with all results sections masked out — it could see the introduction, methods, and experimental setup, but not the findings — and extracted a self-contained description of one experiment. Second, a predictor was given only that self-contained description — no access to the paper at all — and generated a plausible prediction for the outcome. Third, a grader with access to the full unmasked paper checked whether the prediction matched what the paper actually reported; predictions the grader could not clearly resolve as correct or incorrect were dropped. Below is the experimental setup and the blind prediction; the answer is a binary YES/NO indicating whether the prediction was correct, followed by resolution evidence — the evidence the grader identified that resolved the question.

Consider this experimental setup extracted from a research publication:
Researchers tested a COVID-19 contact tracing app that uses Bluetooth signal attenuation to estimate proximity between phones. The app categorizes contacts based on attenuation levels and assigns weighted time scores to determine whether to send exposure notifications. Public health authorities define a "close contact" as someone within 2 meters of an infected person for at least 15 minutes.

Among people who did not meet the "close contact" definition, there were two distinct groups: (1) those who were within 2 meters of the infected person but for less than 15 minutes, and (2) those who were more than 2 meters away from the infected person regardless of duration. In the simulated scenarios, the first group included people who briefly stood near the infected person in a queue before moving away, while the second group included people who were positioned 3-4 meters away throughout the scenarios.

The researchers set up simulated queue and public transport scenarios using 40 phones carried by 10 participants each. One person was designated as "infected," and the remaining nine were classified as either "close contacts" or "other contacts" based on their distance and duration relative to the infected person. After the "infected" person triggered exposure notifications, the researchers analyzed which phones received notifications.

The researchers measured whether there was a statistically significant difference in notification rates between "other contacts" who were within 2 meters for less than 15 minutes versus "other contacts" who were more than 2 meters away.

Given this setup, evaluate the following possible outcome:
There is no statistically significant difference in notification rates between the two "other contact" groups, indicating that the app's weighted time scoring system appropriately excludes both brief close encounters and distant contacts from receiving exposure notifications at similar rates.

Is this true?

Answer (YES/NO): NO